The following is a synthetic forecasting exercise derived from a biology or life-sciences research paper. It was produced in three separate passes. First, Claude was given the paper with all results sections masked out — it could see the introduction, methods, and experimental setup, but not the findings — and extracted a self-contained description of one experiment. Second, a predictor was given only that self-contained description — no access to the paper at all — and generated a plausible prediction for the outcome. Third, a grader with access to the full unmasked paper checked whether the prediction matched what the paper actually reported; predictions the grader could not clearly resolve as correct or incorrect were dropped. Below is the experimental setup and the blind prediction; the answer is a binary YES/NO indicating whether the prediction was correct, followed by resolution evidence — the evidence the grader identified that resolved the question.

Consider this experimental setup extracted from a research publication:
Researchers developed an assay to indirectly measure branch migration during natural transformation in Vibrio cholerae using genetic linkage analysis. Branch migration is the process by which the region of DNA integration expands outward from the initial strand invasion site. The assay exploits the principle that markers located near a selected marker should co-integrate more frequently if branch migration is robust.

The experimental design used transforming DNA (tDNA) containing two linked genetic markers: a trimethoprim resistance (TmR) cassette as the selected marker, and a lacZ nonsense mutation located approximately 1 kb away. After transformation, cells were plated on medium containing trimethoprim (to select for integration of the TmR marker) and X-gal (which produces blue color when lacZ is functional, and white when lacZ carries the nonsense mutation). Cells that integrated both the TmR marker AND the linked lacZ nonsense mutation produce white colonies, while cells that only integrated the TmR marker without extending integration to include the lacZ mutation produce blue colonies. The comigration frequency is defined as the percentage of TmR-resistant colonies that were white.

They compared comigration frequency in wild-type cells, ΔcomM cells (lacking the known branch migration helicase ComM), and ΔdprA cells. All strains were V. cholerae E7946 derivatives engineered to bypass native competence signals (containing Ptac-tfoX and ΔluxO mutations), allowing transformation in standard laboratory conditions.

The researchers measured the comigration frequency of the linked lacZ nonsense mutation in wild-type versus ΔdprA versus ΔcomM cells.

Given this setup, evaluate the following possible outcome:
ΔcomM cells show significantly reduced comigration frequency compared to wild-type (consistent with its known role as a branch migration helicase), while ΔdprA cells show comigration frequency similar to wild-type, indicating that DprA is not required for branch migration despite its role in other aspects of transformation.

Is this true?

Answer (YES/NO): NO